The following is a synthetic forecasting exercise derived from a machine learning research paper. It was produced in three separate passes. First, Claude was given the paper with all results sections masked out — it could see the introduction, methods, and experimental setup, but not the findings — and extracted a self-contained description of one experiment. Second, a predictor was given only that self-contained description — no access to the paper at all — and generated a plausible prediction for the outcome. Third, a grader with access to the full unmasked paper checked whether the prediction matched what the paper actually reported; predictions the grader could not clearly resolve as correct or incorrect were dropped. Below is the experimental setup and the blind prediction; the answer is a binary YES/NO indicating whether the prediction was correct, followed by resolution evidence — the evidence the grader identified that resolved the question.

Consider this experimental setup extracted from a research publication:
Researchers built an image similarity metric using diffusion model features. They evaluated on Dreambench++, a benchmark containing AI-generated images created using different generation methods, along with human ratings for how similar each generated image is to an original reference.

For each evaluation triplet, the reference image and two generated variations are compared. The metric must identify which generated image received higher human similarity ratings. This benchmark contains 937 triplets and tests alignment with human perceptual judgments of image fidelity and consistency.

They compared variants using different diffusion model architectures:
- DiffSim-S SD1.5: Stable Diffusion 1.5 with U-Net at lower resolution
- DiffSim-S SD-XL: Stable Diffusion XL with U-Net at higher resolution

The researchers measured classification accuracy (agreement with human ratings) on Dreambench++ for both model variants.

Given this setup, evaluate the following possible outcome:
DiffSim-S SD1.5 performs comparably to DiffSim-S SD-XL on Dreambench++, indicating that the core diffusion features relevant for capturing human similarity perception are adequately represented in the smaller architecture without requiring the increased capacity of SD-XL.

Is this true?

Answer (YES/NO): NO